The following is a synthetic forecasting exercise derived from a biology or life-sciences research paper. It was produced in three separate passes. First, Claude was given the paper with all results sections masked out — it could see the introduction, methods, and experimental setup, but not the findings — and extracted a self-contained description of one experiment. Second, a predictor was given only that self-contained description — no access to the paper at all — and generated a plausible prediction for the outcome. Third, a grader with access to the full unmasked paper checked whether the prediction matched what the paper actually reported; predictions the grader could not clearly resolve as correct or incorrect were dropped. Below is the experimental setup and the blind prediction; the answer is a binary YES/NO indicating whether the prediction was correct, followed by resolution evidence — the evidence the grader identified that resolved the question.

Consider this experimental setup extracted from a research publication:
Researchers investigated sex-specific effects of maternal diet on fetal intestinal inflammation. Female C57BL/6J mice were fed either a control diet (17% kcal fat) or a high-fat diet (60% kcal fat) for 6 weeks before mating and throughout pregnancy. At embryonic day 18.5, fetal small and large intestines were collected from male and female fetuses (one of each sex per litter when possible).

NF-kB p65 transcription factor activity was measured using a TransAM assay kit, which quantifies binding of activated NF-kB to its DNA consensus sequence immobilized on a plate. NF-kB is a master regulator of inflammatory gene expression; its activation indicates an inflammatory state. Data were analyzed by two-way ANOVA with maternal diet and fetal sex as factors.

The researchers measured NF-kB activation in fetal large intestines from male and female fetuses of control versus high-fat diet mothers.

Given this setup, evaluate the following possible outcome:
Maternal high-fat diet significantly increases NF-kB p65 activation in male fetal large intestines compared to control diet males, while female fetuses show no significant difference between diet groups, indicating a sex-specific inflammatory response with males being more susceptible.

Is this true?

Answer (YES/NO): NO